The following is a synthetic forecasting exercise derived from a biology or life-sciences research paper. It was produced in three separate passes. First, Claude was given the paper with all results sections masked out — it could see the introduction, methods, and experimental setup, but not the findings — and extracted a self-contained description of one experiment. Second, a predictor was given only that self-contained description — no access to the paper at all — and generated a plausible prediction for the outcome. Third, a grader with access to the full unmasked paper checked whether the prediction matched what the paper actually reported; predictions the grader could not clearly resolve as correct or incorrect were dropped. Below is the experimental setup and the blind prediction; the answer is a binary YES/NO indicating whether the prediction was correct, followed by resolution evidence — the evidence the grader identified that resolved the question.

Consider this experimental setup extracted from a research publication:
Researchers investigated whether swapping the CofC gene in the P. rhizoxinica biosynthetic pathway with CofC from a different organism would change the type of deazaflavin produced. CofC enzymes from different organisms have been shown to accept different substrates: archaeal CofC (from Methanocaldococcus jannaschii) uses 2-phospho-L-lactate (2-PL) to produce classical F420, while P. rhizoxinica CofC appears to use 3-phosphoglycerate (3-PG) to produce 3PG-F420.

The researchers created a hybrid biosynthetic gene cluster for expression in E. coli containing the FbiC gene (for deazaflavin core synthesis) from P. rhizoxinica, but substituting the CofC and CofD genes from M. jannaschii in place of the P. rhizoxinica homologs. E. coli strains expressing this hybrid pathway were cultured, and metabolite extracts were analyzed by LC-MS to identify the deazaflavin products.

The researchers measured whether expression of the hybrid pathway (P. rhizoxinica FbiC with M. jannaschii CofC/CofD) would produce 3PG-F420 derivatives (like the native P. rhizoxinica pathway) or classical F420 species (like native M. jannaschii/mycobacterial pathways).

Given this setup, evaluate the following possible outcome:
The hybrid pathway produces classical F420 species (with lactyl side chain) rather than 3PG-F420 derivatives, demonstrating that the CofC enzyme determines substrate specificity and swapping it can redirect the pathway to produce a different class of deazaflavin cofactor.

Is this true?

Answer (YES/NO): NO